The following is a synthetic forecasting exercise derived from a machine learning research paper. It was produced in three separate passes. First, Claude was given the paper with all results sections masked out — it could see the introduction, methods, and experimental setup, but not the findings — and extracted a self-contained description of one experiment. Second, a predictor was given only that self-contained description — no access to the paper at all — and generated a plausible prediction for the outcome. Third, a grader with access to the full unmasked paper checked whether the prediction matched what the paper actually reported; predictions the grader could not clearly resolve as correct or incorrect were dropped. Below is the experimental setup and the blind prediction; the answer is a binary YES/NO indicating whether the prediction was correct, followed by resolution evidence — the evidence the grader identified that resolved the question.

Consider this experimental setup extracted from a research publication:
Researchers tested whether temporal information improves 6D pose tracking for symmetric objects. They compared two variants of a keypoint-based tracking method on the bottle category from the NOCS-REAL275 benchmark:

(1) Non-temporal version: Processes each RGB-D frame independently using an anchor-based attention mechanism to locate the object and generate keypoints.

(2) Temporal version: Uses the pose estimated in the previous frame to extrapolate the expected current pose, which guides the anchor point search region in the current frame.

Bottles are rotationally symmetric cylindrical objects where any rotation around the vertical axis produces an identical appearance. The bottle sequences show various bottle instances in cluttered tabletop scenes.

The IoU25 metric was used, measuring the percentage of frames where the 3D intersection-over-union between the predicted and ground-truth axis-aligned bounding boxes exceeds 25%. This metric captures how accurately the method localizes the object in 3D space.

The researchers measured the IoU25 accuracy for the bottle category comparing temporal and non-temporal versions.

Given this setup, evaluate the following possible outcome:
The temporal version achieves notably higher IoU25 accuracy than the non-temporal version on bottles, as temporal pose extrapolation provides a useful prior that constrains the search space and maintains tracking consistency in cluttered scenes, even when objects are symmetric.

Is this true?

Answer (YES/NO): NO